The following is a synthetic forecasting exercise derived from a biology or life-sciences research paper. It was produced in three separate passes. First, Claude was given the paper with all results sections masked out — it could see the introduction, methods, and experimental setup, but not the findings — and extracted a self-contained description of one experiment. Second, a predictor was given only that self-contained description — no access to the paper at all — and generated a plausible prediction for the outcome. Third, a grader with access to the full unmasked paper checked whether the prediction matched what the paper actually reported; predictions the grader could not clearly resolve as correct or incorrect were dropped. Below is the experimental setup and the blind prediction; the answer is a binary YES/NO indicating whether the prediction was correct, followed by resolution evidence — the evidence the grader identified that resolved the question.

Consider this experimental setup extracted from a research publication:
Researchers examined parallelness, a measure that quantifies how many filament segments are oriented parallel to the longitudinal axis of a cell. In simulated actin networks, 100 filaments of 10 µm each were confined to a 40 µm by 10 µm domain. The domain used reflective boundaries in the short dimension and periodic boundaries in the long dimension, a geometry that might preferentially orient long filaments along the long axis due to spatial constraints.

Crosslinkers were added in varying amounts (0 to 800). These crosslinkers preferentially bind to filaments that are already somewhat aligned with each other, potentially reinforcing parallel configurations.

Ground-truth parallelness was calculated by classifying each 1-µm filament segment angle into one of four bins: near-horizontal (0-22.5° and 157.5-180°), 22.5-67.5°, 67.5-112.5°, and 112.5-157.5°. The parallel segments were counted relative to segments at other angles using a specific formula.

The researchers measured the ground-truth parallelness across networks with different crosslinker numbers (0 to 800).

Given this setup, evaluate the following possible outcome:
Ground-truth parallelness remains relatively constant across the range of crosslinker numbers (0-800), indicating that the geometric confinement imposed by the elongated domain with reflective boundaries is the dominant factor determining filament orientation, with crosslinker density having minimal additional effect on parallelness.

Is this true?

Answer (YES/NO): NO